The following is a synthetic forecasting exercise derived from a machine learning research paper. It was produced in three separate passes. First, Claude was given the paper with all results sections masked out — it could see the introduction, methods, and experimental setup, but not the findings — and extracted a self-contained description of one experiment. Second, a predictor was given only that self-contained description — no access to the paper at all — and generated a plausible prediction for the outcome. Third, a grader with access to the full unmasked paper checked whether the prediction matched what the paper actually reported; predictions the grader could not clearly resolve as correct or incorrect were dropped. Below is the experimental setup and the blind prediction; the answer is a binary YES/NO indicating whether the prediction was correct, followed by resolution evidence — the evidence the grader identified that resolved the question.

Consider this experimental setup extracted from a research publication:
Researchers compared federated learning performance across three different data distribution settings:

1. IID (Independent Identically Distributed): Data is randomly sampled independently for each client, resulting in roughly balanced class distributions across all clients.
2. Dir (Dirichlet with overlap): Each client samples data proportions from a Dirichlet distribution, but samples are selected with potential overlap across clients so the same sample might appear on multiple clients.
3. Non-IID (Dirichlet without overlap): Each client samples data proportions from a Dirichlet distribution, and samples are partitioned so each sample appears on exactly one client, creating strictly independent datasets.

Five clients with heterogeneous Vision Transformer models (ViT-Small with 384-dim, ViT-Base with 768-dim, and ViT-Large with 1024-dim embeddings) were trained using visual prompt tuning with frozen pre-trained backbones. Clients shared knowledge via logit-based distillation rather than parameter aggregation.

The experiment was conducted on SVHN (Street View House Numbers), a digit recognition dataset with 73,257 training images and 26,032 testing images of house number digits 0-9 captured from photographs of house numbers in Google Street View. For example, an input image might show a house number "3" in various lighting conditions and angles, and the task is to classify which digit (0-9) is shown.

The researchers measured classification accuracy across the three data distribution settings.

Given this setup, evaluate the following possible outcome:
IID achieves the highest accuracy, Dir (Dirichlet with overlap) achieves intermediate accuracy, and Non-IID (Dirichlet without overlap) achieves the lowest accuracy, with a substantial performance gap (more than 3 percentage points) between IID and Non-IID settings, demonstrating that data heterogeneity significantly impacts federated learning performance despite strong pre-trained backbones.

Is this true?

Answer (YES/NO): YES